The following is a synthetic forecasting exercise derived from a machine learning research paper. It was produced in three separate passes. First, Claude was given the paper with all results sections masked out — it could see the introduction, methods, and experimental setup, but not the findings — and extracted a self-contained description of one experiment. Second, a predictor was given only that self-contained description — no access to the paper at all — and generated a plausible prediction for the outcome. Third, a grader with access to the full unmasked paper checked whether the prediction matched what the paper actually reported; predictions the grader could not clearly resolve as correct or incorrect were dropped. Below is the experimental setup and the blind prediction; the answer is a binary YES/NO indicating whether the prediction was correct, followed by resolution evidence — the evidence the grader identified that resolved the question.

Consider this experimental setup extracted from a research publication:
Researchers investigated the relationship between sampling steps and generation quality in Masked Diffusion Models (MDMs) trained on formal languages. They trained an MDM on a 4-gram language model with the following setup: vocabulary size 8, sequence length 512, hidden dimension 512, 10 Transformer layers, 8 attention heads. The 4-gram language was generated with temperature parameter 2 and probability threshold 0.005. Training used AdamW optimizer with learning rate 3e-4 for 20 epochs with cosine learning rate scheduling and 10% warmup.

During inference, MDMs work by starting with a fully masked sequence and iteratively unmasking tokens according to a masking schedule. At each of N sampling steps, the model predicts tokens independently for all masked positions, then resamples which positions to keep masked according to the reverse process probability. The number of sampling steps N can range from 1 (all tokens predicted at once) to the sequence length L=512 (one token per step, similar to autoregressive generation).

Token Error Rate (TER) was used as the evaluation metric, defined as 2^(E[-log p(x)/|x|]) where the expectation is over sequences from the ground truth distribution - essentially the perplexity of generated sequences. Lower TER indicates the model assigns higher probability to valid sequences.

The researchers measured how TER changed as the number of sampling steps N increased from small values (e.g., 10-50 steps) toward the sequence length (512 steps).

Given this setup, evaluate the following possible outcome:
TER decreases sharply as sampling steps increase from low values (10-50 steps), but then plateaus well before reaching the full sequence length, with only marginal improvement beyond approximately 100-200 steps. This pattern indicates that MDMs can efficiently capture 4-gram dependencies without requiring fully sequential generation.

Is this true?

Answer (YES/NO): YES